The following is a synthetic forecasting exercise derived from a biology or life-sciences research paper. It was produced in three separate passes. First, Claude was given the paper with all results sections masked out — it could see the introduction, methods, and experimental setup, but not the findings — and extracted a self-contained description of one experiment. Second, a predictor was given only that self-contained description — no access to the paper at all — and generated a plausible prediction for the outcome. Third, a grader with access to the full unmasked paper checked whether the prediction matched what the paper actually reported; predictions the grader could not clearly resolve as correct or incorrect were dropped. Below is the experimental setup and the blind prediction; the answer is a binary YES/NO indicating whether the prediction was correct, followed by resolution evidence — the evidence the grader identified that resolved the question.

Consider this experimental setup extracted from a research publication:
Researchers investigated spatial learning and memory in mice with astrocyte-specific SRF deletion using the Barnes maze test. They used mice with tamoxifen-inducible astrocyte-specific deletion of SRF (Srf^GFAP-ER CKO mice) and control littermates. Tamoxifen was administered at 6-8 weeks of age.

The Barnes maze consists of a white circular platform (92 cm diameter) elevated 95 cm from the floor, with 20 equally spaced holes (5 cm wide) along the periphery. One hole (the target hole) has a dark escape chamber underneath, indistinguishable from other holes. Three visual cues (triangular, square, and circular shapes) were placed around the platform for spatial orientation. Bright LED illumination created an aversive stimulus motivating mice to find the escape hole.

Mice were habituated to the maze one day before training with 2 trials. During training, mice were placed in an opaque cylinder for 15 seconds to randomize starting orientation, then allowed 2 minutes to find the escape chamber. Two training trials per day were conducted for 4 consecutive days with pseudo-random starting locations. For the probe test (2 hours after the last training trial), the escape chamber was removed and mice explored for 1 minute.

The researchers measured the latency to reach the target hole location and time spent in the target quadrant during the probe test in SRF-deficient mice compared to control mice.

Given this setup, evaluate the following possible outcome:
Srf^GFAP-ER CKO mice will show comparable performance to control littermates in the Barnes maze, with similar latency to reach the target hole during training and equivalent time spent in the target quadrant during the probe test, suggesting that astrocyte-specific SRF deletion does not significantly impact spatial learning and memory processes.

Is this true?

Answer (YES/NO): YES